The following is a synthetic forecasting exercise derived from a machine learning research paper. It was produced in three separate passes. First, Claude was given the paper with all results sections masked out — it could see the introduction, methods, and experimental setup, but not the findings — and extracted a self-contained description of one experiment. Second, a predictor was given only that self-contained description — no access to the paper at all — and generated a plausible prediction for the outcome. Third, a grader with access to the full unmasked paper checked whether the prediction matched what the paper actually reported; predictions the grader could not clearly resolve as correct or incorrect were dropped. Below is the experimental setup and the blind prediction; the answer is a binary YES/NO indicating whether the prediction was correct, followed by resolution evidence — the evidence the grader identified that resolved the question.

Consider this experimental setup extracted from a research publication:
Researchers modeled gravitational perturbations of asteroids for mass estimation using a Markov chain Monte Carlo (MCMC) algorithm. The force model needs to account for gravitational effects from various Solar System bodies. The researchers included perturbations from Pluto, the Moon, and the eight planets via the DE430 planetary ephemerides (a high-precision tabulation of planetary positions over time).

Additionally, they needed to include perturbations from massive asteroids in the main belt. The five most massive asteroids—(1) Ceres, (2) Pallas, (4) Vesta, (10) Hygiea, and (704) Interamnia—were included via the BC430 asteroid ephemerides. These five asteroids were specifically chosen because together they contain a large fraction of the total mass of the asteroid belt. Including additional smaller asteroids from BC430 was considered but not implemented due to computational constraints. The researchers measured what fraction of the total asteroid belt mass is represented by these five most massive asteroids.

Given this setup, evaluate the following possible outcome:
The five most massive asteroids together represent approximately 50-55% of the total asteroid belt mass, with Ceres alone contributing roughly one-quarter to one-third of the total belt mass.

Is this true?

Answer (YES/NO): NO